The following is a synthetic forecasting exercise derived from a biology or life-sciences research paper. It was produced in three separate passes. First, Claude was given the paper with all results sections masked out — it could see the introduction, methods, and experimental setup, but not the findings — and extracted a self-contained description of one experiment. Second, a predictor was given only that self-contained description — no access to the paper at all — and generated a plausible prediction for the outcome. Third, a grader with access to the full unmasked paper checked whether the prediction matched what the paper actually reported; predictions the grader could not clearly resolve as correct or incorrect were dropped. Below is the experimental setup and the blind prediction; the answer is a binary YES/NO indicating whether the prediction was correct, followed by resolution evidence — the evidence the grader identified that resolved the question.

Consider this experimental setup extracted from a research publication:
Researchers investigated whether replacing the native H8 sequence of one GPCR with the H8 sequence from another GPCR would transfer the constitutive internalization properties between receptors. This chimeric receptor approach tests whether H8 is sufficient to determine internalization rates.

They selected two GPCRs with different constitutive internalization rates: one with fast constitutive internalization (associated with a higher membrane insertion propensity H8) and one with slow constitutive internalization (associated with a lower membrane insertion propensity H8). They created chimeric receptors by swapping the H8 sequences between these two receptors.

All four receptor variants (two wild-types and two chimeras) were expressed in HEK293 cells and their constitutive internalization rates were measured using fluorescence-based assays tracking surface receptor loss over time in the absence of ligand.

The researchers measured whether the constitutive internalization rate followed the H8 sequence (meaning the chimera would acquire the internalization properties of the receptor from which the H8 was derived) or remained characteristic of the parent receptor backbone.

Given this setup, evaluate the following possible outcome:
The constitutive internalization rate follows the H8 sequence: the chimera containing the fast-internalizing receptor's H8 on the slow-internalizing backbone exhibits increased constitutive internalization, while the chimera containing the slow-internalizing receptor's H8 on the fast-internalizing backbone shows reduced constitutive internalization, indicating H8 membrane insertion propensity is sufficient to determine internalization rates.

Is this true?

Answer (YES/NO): YES